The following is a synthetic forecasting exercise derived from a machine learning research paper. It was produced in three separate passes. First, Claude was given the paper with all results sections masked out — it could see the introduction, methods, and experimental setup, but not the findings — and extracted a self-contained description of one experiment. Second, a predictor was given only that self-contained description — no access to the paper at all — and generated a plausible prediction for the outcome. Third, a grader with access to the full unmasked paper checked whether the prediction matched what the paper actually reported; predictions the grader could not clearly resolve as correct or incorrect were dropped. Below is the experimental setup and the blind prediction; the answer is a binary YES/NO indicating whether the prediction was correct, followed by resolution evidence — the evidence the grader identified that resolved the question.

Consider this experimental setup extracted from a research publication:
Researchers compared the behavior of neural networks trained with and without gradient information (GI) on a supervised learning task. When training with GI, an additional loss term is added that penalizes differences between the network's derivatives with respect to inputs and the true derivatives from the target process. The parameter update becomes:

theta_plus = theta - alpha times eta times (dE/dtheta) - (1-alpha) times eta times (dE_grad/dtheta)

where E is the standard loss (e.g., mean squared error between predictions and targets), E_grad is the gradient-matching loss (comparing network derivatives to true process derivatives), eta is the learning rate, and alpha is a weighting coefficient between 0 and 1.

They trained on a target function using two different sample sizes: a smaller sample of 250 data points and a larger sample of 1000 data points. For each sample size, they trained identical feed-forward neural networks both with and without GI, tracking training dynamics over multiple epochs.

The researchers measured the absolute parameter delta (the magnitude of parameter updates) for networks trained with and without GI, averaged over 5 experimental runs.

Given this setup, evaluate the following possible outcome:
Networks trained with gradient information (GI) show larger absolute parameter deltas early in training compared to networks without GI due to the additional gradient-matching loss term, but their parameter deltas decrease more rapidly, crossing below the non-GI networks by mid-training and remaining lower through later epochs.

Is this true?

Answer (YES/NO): NO